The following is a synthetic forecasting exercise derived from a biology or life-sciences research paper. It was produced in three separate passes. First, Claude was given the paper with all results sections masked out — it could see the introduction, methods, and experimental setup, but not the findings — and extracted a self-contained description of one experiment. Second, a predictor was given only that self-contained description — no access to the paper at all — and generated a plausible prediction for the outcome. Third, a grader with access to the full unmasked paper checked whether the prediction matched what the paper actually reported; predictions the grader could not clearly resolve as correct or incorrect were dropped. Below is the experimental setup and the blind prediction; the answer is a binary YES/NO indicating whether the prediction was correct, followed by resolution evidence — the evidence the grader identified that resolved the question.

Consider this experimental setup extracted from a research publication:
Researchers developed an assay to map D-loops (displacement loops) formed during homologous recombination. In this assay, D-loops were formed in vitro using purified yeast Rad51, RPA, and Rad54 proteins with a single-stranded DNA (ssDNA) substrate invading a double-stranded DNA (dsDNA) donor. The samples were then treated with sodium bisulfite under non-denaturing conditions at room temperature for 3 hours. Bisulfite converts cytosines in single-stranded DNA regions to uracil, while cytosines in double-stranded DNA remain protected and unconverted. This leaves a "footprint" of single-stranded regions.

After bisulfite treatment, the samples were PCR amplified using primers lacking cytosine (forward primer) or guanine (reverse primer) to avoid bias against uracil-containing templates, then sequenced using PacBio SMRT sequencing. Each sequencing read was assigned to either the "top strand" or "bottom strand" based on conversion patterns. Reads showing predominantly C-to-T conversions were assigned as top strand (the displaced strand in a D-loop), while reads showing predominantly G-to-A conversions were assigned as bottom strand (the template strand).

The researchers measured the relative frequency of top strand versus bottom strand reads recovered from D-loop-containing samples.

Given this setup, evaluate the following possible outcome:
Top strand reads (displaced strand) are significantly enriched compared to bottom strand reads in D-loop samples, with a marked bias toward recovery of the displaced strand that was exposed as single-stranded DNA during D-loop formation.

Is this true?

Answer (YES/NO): NO